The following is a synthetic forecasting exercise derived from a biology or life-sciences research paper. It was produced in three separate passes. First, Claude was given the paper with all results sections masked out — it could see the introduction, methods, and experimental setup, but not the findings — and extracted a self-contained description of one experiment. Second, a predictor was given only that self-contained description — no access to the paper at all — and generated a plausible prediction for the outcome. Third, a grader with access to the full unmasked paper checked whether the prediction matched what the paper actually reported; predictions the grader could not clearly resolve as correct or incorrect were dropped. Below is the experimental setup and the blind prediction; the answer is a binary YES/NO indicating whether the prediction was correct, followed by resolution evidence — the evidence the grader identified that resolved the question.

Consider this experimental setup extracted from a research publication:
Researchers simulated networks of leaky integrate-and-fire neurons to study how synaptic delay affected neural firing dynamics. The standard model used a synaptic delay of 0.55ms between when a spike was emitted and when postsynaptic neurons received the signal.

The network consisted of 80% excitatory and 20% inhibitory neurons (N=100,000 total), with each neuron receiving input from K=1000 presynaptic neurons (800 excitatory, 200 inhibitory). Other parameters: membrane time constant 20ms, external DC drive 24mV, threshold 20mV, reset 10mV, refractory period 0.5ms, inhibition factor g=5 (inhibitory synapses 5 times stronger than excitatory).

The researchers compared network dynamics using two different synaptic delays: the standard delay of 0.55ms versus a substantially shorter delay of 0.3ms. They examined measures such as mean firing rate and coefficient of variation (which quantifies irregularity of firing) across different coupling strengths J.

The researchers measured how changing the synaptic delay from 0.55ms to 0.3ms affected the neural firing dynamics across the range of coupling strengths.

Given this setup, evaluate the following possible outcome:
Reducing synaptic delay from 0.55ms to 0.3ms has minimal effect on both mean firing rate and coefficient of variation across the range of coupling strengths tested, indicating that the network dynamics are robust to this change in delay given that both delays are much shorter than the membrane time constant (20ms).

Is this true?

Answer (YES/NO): YES